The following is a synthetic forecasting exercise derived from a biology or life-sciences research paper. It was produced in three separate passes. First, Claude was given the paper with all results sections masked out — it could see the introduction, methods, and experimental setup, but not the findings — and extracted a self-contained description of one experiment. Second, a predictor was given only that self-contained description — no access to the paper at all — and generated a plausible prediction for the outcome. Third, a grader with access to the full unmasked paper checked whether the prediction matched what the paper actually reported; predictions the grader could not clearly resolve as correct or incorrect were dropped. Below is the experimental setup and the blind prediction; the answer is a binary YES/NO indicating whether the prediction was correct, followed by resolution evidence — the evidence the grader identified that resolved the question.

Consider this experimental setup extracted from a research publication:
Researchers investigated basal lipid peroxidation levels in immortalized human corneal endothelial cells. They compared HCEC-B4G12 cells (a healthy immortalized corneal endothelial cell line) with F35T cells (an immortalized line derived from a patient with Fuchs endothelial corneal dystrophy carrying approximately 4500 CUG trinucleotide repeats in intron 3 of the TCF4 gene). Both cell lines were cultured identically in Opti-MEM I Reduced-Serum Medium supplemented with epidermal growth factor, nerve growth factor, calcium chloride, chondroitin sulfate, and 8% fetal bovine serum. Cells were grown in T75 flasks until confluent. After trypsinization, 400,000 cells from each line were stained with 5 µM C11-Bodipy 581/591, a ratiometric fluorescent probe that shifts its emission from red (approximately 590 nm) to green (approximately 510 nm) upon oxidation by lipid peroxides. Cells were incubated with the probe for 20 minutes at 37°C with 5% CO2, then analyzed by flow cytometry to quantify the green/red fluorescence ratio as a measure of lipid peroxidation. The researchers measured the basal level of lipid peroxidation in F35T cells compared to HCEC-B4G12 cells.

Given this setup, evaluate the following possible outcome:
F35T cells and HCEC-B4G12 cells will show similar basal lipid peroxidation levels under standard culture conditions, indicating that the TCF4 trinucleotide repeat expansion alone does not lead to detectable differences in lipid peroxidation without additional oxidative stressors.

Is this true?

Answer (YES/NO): NO